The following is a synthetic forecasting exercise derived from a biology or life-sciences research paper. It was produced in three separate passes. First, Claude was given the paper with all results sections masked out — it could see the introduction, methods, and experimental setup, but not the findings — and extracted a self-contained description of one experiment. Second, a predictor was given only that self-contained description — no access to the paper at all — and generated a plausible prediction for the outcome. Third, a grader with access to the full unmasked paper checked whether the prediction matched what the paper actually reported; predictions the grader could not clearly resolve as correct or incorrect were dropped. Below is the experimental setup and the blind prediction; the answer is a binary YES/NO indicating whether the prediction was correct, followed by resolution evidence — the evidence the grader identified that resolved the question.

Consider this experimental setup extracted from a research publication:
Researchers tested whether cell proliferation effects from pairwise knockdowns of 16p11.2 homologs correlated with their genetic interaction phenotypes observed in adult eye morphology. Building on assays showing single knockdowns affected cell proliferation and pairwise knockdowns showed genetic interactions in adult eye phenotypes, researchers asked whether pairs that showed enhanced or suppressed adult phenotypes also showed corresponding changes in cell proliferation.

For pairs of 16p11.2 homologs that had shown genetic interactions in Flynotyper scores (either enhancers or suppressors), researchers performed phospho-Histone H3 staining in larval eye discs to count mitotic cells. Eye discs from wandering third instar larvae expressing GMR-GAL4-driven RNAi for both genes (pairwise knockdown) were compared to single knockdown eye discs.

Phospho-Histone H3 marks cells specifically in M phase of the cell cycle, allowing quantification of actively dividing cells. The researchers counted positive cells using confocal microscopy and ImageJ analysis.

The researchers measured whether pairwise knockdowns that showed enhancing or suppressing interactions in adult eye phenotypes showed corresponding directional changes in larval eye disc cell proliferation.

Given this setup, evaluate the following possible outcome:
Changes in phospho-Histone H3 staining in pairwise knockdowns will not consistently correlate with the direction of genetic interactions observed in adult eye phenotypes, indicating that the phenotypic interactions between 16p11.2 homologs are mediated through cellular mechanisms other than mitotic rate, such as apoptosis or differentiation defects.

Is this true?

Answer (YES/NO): NO